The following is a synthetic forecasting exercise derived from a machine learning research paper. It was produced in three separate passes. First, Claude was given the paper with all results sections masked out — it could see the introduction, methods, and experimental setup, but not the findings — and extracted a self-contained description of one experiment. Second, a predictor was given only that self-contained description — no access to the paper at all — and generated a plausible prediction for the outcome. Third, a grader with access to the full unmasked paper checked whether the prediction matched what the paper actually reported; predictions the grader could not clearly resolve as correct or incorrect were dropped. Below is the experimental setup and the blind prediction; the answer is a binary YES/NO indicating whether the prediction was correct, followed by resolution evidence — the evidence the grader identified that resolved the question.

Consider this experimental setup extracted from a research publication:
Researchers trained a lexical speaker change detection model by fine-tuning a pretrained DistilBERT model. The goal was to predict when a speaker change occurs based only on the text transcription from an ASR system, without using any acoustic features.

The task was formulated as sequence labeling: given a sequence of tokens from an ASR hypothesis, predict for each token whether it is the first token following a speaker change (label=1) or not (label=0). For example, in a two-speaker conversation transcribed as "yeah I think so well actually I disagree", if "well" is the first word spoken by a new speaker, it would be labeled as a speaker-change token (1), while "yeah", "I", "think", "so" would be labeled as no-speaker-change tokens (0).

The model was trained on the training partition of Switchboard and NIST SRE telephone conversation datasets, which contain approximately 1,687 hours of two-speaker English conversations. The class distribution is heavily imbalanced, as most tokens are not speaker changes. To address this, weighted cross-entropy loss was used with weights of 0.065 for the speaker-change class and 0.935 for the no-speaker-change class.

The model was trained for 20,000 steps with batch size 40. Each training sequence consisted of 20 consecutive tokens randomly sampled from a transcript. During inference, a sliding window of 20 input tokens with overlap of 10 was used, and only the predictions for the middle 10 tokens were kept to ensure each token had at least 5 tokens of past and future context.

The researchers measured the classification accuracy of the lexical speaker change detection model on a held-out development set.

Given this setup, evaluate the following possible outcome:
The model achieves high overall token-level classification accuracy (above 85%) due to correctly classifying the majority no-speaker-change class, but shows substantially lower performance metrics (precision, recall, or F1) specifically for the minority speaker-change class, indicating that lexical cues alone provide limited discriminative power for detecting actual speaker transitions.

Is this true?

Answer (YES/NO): NO